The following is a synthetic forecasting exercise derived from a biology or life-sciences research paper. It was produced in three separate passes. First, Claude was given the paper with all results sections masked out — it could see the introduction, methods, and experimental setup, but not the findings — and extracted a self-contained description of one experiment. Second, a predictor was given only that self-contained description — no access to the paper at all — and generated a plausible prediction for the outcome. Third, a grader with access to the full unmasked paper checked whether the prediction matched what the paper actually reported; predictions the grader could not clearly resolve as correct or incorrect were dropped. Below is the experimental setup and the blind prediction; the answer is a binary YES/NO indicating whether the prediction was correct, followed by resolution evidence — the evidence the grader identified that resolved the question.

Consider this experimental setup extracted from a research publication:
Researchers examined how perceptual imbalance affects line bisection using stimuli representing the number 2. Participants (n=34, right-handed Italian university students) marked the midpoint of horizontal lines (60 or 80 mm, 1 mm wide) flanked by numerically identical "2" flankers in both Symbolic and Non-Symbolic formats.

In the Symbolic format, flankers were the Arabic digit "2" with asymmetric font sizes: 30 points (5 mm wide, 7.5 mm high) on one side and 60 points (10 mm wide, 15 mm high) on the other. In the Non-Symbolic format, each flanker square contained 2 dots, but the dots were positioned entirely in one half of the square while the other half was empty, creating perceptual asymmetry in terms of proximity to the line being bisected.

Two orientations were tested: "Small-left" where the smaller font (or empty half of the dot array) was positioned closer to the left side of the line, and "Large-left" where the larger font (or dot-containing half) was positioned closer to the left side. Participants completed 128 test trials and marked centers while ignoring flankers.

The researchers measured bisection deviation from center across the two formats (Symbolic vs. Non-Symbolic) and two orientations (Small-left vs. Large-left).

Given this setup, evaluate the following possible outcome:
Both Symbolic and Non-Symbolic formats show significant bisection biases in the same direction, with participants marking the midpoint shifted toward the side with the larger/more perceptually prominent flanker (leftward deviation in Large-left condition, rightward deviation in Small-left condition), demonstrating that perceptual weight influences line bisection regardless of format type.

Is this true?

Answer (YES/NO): NO